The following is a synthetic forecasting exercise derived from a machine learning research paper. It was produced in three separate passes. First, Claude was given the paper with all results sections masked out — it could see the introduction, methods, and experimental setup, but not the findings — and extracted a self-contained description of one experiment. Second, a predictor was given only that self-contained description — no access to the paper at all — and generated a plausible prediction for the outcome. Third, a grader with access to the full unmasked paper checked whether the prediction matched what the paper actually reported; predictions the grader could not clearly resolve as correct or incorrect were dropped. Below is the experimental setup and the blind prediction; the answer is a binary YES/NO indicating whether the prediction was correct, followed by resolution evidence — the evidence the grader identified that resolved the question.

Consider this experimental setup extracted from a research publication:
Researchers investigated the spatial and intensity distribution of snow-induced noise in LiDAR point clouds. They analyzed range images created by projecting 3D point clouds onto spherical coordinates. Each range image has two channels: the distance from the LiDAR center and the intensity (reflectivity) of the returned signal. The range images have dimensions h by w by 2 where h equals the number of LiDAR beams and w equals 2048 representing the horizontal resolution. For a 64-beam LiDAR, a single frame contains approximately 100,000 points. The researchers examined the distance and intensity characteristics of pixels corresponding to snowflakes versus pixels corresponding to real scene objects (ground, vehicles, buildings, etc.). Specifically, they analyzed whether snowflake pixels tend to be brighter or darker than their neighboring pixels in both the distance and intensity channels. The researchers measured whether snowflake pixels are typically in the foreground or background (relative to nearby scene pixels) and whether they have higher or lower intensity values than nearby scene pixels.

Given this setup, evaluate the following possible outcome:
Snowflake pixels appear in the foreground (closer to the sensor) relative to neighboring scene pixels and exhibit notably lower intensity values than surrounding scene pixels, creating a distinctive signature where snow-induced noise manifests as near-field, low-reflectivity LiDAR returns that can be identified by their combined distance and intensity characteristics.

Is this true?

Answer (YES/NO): YES